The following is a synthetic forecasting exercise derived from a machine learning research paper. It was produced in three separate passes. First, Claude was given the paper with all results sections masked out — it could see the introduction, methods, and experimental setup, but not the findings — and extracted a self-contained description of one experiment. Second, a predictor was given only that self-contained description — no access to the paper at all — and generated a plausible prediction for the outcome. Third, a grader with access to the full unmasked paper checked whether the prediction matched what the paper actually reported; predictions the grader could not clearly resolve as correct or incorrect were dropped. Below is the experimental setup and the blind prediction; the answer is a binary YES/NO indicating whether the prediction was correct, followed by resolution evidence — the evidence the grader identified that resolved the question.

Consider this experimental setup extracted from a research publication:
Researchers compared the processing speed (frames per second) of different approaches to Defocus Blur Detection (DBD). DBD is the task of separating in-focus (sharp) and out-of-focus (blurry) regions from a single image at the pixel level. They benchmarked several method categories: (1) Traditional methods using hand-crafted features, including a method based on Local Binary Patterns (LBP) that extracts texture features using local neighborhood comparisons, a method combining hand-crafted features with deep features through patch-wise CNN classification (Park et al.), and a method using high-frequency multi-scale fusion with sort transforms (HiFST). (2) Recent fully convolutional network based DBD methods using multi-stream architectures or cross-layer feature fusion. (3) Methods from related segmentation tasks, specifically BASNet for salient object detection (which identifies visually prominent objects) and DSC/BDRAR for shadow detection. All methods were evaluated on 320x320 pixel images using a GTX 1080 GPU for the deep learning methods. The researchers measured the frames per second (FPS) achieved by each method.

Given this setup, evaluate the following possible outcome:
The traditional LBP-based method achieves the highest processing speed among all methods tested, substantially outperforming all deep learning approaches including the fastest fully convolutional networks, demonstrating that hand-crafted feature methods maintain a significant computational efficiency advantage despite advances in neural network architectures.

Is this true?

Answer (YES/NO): NO